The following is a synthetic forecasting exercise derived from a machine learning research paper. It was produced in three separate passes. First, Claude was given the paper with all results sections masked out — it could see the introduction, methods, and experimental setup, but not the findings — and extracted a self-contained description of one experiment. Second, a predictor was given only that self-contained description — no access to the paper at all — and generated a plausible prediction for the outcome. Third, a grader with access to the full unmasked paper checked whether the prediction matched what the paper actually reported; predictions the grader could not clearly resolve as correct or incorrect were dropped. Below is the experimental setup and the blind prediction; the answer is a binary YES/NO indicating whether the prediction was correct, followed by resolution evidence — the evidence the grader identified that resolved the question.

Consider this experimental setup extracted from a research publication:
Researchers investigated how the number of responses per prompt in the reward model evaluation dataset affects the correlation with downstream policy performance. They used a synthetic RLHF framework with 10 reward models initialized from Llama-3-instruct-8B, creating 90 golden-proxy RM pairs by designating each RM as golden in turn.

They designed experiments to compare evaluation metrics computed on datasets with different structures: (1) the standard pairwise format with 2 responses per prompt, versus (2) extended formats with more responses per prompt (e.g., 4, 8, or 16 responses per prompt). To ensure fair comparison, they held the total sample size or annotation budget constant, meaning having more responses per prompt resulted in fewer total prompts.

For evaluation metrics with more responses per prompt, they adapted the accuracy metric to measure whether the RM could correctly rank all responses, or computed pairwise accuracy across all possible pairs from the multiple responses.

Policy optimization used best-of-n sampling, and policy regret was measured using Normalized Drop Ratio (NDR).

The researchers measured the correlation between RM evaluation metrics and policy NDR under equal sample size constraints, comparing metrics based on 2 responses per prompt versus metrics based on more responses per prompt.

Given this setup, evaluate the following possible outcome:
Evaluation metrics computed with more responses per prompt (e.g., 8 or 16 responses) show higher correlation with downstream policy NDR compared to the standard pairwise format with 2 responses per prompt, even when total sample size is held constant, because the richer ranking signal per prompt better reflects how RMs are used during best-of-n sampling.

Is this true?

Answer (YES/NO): YES